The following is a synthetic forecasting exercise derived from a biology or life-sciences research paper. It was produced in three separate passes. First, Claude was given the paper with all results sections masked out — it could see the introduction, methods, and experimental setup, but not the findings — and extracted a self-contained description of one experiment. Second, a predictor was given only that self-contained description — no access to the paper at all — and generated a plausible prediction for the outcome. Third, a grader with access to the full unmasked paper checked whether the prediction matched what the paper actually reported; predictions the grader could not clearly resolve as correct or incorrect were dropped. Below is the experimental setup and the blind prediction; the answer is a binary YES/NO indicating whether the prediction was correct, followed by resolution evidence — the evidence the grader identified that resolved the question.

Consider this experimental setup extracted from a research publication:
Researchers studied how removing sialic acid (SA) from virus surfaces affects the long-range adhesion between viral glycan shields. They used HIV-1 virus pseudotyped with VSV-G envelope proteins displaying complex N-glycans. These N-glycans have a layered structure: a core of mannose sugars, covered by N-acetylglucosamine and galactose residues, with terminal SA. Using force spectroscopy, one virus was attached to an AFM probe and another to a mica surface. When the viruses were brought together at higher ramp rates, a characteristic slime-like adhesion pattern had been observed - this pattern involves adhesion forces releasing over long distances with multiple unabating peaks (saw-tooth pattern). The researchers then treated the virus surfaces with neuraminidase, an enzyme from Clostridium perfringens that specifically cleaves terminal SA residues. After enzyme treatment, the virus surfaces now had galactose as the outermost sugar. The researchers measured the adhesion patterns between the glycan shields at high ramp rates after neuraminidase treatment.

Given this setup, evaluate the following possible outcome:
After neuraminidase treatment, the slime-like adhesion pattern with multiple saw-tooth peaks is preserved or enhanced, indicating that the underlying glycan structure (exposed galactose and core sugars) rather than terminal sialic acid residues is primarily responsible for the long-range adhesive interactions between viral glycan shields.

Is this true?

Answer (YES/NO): NO